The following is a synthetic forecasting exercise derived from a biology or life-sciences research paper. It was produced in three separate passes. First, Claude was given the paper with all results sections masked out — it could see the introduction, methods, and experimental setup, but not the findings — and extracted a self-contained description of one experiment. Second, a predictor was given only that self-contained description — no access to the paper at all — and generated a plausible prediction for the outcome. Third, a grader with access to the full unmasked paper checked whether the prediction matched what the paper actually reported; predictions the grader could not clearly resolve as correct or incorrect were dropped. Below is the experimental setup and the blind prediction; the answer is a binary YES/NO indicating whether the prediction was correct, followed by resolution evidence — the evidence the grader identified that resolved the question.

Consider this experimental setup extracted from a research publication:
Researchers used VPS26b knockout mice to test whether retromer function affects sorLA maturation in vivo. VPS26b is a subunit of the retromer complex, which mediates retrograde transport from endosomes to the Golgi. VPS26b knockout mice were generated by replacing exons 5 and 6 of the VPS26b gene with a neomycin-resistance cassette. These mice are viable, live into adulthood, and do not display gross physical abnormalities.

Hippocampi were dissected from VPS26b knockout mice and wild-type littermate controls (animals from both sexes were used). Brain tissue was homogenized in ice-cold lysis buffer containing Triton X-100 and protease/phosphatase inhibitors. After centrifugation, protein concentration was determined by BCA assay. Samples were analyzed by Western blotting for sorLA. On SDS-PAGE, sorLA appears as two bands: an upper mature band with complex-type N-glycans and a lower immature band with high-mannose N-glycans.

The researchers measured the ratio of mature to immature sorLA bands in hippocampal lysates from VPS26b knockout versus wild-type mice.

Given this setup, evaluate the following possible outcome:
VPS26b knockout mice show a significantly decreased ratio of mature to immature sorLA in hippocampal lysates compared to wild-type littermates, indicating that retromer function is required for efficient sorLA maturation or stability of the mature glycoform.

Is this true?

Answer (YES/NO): YES